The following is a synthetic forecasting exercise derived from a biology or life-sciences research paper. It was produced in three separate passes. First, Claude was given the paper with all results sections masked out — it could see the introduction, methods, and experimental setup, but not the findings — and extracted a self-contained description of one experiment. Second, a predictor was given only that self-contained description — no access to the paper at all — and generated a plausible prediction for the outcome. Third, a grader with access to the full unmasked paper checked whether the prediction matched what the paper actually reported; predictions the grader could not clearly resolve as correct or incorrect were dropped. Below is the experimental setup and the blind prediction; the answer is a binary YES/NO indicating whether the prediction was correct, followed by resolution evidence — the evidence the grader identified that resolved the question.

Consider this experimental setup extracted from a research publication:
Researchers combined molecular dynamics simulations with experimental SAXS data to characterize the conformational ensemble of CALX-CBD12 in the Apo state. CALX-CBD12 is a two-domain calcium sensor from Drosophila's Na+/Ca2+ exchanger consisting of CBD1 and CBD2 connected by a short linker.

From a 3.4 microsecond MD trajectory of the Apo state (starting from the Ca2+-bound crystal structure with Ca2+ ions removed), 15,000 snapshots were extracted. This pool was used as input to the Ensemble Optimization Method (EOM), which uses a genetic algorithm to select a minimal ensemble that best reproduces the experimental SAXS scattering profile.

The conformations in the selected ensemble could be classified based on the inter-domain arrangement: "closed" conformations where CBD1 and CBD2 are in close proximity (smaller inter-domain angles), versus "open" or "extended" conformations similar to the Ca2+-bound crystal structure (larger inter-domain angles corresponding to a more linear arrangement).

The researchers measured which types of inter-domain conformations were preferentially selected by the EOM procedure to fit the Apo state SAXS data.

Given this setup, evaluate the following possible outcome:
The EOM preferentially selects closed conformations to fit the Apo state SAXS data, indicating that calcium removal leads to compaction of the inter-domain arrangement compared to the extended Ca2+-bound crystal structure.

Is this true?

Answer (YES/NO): YES